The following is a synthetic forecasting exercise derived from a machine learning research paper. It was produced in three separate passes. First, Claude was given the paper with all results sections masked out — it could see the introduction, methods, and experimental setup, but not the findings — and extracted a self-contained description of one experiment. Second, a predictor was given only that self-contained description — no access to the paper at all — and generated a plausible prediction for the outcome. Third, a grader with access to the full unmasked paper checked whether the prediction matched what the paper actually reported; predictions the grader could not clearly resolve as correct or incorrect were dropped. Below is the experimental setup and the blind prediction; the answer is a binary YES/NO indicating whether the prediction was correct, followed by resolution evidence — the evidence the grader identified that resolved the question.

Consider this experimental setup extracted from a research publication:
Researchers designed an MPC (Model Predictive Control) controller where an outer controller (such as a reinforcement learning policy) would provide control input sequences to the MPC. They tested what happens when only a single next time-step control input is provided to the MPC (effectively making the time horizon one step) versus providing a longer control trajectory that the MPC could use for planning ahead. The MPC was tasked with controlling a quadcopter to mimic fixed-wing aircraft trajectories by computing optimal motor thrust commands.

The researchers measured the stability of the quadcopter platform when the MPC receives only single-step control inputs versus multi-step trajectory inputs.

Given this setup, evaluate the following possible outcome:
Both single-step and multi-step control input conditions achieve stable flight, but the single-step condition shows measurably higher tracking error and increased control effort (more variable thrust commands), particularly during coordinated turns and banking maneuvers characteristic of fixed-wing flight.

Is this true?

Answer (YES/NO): NO